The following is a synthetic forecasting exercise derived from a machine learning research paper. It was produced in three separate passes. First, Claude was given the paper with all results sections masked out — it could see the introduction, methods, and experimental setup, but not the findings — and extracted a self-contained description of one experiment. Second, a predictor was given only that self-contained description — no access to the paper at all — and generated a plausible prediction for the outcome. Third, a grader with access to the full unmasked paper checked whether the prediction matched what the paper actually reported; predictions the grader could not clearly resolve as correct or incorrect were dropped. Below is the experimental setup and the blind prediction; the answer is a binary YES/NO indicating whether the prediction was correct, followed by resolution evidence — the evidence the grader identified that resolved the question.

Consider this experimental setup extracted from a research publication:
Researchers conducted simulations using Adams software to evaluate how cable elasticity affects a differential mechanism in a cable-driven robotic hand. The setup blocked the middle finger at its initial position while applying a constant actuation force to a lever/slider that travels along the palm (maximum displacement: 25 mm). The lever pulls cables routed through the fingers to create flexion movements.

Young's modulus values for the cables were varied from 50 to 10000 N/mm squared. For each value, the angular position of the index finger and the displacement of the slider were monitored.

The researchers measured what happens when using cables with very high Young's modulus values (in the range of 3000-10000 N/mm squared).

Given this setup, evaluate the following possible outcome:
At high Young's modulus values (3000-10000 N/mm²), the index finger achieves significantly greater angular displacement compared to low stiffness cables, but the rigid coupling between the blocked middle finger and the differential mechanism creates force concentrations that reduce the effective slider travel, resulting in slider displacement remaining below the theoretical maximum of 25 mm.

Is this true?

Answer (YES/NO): NO